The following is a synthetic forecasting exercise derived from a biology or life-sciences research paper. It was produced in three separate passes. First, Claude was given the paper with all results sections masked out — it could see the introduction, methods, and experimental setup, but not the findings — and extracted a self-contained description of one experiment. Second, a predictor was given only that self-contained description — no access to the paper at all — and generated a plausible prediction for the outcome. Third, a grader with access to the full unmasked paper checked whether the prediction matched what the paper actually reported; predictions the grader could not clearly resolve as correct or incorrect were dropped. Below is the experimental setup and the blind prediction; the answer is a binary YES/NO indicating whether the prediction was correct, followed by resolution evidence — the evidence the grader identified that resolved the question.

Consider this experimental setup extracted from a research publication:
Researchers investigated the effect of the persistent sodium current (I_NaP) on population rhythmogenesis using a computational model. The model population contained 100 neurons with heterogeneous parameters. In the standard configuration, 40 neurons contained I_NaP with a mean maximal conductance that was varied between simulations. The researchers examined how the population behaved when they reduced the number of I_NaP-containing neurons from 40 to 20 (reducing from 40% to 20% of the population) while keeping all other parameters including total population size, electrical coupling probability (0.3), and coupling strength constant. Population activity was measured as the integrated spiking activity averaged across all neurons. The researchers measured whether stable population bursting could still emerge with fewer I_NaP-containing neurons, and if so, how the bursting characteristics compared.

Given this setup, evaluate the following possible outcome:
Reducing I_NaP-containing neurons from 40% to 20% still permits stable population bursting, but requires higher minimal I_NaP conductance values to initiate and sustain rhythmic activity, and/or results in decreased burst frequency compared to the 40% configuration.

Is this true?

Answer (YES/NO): YES